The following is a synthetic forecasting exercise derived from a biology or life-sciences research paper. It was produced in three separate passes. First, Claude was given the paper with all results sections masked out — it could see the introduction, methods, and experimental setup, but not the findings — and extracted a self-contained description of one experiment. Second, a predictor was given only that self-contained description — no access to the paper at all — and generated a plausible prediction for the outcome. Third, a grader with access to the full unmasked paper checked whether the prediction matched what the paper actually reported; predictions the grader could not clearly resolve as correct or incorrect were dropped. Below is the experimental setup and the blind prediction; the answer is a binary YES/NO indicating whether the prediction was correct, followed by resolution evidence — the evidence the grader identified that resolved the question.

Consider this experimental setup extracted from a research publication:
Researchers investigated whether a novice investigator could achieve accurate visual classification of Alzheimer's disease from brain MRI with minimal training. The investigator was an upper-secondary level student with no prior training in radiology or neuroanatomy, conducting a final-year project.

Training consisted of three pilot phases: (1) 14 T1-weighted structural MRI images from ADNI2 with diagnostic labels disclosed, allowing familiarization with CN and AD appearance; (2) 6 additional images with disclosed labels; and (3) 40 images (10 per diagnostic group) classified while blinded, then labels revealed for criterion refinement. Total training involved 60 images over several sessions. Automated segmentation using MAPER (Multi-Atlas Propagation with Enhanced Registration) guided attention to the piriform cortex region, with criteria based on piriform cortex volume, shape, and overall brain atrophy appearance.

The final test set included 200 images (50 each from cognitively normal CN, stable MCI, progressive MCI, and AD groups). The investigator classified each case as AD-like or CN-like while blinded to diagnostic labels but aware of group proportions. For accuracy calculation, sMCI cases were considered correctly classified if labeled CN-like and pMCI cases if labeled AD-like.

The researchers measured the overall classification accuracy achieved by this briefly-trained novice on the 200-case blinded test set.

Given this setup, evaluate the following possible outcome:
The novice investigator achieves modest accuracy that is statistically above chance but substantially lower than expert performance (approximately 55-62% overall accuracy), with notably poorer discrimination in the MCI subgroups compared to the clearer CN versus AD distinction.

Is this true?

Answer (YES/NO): NO